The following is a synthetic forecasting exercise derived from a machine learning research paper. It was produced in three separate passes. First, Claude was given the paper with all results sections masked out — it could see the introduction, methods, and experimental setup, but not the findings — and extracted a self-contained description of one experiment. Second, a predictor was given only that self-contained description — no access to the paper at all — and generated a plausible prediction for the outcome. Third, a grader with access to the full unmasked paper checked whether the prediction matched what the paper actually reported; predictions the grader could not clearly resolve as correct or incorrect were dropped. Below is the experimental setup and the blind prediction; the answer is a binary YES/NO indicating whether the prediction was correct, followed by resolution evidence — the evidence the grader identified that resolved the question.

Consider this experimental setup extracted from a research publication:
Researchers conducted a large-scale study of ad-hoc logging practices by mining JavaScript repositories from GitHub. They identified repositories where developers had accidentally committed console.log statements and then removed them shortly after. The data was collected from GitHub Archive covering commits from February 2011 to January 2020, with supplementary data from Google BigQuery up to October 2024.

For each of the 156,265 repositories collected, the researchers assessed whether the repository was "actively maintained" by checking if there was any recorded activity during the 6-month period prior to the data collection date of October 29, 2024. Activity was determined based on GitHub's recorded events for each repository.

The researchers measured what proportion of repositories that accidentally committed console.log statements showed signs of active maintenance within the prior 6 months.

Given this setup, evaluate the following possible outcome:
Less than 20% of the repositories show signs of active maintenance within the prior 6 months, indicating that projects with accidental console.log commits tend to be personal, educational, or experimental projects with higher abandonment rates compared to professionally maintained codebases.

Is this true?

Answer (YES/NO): YES